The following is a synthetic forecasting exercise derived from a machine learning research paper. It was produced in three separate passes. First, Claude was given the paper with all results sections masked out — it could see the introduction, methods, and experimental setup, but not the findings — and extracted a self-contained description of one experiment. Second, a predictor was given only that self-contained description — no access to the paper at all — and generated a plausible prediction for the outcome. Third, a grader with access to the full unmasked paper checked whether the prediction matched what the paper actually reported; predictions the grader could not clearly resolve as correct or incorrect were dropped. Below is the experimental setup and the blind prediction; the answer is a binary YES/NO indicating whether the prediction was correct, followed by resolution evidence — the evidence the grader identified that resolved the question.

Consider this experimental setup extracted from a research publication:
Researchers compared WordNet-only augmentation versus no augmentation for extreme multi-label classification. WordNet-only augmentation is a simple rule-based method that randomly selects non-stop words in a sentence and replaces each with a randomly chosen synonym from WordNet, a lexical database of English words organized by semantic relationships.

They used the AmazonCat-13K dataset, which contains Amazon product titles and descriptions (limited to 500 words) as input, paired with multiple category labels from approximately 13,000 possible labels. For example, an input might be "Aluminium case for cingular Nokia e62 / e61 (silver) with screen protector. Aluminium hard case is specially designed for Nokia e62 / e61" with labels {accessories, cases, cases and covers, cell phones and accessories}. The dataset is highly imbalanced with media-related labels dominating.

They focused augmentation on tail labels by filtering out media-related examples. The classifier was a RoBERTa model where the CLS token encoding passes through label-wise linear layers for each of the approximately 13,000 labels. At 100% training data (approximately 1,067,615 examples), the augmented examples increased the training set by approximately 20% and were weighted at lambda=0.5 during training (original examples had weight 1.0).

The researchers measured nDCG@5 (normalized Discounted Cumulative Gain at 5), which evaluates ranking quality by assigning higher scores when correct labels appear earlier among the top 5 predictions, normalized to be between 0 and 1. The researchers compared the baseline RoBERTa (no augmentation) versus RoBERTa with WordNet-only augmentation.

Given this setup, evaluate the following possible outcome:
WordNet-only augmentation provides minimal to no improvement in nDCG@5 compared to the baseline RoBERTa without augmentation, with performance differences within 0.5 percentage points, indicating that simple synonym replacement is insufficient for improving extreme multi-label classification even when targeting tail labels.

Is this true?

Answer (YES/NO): NO